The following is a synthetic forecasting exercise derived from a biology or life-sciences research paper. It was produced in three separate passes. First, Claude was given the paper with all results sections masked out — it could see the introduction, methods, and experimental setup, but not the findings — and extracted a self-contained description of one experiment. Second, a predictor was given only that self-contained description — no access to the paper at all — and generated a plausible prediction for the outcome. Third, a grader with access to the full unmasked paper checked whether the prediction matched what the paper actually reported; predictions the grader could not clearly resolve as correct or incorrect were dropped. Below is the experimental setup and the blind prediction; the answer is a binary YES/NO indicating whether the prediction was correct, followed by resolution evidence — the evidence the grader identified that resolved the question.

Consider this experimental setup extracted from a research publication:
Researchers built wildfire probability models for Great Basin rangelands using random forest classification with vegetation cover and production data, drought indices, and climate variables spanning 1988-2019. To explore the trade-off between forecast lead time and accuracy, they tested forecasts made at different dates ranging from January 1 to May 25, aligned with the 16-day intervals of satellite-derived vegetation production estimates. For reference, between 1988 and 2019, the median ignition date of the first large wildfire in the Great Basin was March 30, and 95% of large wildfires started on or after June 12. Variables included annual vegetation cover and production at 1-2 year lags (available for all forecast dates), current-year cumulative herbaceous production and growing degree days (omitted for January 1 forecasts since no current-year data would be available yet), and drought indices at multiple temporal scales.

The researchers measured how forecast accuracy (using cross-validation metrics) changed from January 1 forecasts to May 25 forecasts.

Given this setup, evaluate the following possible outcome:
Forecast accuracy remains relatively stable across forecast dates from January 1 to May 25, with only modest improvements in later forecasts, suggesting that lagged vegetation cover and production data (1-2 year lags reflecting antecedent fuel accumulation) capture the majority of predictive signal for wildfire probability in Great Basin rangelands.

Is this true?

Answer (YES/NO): YES